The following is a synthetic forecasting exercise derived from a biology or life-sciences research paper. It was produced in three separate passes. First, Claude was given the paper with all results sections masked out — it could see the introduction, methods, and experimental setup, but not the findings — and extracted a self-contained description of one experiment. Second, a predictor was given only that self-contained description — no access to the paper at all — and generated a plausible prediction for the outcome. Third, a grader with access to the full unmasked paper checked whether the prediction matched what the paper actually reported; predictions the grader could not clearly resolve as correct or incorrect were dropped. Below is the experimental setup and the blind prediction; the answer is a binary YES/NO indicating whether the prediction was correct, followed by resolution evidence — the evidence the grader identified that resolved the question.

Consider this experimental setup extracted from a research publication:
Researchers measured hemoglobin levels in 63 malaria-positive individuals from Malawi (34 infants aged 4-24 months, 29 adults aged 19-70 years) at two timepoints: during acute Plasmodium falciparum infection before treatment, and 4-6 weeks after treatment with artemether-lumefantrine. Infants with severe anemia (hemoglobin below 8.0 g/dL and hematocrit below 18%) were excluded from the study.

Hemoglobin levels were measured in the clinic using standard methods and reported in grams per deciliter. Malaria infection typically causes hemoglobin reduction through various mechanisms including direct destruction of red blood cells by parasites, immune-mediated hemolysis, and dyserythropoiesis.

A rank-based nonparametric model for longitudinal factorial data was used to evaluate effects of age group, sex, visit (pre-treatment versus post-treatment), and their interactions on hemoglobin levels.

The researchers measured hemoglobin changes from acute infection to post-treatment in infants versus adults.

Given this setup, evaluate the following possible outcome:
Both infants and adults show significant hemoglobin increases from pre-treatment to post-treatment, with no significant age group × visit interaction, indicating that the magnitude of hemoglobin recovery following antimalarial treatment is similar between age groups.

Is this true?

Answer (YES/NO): NO